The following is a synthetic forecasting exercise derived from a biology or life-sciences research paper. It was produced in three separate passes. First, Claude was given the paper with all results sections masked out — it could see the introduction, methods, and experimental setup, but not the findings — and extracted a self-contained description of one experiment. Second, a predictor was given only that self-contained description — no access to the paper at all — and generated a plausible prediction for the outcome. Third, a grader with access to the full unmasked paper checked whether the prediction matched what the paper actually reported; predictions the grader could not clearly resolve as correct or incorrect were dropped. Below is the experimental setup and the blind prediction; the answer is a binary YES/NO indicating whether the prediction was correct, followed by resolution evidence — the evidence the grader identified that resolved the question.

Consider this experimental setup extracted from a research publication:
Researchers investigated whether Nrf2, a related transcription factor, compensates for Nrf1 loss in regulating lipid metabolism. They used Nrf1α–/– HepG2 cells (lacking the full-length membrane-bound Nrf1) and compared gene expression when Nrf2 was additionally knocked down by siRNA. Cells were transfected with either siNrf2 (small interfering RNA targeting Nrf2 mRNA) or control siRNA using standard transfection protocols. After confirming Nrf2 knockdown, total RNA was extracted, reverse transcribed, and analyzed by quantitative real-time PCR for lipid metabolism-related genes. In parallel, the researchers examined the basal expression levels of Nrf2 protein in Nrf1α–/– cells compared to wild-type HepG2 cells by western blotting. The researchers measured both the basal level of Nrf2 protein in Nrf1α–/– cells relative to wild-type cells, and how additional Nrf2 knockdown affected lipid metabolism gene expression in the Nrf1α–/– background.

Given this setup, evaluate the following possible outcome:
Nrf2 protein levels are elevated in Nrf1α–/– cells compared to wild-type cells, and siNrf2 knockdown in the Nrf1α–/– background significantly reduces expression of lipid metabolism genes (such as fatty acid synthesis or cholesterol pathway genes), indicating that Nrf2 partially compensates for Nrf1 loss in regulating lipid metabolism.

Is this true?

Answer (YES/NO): NO